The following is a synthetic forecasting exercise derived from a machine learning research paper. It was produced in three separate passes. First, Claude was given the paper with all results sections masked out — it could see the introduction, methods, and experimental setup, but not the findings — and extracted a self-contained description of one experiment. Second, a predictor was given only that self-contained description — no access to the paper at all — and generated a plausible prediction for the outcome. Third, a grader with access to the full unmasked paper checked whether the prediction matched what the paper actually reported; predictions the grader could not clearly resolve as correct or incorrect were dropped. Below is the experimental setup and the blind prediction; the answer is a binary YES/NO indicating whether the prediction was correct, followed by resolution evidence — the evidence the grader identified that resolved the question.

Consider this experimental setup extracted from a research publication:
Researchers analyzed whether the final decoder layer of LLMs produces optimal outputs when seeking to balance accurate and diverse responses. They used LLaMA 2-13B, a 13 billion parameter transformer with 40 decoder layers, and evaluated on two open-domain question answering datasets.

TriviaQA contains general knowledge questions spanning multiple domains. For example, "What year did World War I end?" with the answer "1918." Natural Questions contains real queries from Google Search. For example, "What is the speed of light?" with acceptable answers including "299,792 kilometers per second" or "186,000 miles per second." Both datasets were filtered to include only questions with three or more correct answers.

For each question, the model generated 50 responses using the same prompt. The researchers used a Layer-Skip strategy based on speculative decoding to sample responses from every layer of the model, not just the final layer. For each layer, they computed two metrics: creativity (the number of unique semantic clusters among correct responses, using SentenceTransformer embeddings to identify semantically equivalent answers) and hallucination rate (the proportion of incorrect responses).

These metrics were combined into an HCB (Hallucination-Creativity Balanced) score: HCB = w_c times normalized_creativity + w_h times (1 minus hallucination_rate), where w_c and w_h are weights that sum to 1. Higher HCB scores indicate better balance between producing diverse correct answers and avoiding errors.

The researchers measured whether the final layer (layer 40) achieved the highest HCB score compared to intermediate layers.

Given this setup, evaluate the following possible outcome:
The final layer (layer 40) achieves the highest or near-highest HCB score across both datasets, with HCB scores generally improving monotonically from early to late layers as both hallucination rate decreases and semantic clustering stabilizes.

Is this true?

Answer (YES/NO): NO